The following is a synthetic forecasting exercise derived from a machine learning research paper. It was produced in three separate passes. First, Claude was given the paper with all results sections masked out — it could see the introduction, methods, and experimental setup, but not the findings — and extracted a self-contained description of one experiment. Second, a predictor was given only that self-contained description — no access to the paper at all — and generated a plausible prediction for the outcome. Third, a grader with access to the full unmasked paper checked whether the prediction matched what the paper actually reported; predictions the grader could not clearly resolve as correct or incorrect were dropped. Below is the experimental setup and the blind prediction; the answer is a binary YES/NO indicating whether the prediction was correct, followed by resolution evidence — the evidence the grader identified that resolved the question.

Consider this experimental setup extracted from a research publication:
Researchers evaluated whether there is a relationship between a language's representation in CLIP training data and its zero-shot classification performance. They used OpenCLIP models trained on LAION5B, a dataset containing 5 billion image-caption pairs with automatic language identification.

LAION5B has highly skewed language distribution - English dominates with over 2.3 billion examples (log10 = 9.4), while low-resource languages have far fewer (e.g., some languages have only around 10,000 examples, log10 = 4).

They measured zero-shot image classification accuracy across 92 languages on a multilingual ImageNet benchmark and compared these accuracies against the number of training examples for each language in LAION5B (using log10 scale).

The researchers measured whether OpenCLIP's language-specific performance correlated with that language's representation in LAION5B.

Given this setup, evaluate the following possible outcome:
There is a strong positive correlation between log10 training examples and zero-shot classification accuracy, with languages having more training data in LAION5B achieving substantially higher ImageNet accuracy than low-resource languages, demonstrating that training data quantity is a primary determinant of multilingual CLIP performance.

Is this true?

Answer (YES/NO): YES